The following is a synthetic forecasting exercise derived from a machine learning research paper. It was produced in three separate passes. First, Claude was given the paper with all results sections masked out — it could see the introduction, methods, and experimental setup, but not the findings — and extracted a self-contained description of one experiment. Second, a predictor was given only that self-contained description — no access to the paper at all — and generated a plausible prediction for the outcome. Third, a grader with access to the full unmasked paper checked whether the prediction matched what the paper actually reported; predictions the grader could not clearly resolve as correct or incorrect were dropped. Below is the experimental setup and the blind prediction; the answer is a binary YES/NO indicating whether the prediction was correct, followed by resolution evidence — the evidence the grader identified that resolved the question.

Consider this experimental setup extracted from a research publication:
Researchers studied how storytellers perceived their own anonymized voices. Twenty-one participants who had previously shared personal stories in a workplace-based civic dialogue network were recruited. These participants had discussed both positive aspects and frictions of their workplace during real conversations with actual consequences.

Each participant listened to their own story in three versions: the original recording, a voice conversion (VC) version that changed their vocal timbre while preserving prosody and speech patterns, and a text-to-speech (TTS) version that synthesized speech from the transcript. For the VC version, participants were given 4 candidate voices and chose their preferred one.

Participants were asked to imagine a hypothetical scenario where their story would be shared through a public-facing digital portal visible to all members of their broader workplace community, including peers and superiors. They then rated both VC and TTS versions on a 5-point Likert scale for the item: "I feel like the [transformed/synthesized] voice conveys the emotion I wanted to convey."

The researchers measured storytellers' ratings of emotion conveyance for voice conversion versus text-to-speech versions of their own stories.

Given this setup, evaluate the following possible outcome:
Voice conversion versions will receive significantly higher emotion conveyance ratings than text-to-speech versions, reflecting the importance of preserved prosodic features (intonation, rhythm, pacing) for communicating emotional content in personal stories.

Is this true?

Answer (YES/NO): YES